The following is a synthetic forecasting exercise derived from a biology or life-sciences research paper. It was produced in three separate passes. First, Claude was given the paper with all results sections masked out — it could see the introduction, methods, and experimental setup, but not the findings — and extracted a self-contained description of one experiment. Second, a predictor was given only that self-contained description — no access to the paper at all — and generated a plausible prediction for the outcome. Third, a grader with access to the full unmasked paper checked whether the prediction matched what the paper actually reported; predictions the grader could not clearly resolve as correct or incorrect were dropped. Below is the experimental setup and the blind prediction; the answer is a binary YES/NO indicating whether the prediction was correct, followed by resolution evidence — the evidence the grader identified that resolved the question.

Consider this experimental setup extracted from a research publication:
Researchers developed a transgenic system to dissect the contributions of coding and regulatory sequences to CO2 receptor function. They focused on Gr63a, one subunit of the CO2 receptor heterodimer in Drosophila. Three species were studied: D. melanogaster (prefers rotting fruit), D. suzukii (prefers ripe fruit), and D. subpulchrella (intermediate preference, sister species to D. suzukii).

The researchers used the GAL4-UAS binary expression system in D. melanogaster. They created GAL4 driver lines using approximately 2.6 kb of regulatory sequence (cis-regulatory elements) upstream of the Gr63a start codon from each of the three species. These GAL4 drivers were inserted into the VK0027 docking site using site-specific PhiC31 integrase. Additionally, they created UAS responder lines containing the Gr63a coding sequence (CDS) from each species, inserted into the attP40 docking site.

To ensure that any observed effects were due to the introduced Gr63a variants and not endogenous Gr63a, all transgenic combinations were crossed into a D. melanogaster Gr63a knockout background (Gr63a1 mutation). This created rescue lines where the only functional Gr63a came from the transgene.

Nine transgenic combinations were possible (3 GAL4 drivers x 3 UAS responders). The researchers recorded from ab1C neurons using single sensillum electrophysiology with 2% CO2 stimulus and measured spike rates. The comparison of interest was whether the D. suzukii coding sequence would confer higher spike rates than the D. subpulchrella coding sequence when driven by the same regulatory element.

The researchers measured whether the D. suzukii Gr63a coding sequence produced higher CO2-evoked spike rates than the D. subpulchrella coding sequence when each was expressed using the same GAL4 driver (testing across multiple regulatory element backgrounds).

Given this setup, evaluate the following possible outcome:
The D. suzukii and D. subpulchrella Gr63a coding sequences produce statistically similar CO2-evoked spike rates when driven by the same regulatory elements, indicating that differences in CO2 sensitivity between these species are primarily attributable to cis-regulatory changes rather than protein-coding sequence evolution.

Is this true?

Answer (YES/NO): NO